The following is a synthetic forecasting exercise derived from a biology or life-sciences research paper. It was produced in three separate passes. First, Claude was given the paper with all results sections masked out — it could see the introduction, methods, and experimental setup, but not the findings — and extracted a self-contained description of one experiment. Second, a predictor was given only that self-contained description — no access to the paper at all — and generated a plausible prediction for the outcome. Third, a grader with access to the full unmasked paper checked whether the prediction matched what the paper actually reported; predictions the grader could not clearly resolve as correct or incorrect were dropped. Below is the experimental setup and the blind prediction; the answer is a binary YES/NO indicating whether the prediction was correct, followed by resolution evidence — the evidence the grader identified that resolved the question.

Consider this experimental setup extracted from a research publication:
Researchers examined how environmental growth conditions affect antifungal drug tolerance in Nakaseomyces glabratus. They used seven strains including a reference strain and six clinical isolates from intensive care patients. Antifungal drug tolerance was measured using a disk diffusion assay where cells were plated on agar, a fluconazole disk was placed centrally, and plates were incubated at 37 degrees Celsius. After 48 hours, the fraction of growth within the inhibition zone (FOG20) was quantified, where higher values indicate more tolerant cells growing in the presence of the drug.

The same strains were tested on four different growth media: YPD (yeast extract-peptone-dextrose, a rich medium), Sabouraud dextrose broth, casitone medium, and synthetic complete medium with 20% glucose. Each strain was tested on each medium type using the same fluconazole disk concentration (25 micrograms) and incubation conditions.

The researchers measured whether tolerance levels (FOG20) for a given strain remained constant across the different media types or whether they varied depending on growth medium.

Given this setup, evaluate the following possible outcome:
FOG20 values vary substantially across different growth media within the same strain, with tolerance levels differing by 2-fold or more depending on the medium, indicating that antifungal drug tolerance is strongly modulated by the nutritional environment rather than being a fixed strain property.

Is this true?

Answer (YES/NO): NO